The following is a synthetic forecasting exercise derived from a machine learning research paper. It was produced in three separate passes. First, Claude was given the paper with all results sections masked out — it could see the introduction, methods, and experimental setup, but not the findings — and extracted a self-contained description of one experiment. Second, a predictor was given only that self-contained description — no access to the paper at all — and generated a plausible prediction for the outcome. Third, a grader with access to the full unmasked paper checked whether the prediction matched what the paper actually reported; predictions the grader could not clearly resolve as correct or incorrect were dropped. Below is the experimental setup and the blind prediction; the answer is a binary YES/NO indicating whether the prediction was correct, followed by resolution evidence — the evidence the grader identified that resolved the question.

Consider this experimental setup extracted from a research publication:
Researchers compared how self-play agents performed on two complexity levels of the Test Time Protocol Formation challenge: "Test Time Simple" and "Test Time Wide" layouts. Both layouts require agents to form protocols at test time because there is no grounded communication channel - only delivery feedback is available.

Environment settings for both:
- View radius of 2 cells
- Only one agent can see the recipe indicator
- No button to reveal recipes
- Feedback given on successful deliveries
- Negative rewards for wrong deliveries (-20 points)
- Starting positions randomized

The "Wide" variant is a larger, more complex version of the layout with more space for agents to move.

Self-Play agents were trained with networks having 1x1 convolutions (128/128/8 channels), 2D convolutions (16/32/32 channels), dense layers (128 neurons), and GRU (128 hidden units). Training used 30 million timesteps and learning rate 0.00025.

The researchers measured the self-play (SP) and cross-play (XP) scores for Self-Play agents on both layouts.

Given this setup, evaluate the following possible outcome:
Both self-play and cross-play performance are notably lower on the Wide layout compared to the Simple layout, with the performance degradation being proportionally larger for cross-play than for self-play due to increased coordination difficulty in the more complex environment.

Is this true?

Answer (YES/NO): NO